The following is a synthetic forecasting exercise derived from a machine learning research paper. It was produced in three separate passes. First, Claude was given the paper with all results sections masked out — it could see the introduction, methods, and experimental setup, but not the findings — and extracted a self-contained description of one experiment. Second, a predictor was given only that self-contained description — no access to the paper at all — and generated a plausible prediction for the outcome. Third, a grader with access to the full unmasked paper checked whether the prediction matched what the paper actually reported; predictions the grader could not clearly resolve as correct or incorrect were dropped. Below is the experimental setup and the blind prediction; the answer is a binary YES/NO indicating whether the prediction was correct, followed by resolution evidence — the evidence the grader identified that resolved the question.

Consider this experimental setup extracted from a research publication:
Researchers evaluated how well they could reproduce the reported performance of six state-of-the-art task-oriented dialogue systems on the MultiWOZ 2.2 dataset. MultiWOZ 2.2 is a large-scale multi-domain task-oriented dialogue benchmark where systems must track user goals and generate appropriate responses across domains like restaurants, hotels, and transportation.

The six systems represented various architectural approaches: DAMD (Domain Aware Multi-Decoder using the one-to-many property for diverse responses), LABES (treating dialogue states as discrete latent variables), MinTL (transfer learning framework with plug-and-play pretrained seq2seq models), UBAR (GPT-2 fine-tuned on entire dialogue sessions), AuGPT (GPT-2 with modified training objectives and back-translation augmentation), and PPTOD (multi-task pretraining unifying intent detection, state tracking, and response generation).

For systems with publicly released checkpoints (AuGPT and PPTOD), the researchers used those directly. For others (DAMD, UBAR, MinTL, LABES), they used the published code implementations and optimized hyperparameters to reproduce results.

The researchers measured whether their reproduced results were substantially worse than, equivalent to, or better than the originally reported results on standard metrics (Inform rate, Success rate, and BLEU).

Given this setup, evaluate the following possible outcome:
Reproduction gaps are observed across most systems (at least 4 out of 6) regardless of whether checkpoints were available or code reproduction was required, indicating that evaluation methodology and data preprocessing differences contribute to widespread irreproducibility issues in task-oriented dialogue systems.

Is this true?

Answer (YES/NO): NO